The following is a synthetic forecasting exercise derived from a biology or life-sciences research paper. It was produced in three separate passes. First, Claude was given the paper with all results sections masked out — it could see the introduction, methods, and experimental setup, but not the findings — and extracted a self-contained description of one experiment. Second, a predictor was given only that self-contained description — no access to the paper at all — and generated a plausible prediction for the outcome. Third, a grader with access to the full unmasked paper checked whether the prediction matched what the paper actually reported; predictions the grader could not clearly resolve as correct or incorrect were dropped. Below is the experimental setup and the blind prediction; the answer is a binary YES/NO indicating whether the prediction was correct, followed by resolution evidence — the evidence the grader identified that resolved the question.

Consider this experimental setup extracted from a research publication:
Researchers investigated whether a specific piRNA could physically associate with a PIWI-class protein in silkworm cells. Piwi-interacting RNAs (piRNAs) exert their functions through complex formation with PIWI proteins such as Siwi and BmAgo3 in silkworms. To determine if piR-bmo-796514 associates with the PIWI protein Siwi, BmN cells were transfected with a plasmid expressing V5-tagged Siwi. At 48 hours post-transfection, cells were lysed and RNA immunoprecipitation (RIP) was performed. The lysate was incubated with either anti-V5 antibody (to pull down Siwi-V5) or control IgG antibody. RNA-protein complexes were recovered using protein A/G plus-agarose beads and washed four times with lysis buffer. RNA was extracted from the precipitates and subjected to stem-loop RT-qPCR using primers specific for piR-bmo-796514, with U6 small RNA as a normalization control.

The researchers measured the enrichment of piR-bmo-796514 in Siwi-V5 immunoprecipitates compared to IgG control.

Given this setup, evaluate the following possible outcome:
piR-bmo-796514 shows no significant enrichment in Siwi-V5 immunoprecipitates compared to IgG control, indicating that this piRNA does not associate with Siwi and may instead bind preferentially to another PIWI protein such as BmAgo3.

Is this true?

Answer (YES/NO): YES